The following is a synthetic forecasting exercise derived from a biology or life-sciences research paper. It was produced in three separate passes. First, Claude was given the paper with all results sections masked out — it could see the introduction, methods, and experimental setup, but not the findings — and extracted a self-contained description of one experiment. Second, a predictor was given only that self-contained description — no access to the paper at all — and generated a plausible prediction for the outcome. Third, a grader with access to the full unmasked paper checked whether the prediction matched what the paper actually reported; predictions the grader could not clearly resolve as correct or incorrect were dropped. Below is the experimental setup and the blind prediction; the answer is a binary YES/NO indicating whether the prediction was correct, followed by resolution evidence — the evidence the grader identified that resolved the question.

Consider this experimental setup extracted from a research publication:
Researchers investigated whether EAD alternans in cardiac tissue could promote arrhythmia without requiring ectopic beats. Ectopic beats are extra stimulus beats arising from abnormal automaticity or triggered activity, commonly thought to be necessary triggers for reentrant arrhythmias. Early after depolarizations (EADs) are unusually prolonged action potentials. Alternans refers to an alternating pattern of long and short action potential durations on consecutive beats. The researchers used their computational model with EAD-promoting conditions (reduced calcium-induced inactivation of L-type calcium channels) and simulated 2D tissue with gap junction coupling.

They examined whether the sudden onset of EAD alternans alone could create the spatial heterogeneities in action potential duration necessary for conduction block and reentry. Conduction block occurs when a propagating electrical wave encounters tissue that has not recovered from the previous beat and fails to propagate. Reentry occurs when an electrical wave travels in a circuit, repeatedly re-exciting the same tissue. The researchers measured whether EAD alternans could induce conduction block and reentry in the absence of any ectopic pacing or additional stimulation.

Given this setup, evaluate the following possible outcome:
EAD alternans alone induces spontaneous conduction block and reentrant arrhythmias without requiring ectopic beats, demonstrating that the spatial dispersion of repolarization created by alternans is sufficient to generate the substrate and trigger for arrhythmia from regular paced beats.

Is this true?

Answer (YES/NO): YES